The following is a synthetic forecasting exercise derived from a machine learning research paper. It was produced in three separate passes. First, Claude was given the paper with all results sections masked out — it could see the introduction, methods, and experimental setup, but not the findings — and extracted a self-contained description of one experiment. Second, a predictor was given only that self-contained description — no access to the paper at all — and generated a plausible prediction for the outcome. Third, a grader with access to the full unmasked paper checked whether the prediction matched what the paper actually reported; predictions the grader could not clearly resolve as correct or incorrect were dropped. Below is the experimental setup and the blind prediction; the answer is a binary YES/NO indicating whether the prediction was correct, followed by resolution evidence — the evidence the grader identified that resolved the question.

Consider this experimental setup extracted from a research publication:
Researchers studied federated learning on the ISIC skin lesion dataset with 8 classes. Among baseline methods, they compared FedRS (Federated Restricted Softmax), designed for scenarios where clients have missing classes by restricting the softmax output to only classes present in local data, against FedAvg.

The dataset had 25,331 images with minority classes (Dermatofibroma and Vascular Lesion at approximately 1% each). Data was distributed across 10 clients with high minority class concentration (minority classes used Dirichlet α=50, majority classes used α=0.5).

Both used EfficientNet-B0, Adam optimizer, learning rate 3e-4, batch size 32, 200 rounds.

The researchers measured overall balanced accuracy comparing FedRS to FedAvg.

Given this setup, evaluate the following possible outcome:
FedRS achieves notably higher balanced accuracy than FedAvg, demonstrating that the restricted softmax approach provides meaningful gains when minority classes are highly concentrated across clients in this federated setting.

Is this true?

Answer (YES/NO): NO